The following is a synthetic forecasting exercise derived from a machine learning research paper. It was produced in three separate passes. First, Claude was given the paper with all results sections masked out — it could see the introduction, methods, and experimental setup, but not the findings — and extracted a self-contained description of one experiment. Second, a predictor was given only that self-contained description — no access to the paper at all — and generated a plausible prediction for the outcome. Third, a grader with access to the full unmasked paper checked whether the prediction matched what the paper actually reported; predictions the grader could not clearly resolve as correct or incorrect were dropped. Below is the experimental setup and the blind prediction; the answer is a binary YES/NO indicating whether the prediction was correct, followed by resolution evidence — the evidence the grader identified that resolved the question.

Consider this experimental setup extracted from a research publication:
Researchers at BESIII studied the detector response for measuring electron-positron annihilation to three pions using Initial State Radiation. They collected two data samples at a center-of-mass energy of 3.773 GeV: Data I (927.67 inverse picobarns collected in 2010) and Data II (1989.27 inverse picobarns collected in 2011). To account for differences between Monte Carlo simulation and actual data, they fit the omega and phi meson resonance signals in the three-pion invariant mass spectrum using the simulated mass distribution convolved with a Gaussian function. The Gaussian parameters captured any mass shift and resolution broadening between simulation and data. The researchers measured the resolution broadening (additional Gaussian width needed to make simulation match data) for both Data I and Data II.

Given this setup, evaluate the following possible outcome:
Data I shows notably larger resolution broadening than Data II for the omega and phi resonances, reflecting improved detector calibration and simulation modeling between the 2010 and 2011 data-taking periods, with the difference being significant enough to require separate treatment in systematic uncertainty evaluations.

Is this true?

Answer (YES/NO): NO